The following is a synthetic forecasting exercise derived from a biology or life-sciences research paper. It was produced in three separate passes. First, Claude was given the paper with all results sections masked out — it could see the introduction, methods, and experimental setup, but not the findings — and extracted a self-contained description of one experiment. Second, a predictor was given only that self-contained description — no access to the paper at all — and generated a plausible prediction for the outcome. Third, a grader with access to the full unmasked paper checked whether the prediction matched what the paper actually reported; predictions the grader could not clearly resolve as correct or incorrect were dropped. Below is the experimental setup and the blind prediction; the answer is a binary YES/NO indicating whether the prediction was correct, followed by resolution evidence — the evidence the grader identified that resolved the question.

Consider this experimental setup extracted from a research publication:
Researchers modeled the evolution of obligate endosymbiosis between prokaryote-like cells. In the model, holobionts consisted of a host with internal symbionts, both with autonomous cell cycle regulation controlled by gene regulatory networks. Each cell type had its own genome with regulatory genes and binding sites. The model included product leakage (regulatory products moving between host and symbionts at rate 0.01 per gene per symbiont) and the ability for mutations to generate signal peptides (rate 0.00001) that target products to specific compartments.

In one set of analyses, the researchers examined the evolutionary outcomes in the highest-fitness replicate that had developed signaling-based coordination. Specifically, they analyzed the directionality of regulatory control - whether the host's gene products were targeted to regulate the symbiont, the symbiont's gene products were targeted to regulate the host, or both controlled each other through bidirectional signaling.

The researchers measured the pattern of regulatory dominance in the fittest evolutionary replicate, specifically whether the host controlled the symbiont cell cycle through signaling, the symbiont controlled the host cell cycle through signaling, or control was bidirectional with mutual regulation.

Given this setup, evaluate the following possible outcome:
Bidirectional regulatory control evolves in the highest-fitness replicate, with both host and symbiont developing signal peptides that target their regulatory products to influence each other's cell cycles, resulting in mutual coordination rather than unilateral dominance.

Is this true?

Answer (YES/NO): NO